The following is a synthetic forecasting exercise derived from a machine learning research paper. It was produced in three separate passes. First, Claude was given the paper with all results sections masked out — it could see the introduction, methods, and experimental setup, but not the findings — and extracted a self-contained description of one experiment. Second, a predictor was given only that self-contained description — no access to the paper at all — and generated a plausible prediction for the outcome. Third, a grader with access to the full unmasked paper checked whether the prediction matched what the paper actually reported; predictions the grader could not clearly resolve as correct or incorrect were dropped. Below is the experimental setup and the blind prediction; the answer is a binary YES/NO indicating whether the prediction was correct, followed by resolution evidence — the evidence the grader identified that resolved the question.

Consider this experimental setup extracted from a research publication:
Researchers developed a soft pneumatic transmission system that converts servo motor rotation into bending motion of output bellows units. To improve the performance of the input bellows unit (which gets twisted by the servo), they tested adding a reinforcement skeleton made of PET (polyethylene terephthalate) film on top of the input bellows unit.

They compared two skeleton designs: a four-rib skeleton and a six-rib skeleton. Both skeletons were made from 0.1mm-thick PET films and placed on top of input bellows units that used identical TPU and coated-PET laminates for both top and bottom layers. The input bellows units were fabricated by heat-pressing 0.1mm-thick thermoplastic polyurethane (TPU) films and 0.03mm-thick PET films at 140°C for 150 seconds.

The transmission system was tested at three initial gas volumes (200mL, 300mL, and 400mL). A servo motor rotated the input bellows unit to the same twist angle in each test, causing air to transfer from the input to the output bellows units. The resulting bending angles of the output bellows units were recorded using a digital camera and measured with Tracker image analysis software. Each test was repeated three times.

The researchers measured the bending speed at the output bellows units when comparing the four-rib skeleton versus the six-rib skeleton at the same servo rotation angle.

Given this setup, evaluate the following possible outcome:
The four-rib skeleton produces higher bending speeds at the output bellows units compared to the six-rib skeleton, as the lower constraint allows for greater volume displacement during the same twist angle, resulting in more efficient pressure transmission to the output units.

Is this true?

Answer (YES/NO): NO